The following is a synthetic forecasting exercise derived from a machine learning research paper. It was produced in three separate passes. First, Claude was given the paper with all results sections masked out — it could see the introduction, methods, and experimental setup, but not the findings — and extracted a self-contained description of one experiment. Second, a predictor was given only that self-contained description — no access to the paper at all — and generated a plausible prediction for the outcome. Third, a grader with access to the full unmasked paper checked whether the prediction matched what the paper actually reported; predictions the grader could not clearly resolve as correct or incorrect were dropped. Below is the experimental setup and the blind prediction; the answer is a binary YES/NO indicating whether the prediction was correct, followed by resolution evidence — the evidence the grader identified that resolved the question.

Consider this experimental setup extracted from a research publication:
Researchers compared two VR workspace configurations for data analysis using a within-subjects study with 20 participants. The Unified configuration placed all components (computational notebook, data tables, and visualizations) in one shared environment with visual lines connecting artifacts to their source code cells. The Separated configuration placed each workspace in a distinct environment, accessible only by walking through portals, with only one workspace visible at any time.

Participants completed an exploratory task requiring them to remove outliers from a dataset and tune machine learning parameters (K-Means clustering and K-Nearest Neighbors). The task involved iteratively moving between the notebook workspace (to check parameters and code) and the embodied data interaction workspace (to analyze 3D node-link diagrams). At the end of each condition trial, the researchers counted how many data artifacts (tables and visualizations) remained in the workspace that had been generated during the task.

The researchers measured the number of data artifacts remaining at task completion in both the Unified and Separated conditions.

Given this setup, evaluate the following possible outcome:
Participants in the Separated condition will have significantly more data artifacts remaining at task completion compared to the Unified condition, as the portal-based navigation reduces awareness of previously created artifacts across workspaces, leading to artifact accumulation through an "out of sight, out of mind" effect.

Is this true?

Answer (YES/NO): NO